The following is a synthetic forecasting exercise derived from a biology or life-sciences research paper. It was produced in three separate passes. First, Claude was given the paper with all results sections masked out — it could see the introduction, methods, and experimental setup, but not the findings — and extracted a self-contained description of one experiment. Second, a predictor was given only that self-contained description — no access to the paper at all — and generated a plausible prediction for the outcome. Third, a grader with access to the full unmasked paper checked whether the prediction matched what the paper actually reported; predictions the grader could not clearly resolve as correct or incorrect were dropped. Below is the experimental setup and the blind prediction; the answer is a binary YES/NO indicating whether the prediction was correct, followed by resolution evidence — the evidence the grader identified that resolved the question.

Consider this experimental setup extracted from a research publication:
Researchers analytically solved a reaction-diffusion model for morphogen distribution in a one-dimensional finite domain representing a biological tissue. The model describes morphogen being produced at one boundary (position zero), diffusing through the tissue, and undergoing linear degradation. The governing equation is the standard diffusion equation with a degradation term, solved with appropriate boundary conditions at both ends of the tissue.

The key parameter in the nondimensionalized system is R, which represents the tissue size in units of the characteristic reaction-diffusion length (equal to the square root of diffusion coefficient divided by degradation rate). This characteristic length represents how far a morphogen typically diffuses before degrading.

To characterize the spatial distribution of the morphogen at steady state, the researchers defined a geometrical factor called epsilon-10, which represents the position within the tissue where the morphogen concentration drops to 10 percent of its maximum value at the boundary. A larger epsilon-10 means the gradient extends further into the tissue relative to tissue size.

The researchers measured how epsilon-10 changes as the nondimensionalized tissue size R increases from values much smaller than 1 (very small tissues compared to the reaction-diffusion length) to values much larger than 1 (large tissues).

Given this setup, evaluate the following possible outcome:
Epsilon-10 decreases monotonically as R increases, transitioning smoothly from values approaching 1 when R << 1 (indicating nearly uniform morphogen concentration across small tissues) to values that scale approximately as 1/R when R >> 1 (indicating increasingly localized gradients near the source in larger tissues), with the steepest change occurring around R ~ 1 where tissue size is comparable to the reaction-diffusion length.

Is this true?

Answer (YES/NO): NO